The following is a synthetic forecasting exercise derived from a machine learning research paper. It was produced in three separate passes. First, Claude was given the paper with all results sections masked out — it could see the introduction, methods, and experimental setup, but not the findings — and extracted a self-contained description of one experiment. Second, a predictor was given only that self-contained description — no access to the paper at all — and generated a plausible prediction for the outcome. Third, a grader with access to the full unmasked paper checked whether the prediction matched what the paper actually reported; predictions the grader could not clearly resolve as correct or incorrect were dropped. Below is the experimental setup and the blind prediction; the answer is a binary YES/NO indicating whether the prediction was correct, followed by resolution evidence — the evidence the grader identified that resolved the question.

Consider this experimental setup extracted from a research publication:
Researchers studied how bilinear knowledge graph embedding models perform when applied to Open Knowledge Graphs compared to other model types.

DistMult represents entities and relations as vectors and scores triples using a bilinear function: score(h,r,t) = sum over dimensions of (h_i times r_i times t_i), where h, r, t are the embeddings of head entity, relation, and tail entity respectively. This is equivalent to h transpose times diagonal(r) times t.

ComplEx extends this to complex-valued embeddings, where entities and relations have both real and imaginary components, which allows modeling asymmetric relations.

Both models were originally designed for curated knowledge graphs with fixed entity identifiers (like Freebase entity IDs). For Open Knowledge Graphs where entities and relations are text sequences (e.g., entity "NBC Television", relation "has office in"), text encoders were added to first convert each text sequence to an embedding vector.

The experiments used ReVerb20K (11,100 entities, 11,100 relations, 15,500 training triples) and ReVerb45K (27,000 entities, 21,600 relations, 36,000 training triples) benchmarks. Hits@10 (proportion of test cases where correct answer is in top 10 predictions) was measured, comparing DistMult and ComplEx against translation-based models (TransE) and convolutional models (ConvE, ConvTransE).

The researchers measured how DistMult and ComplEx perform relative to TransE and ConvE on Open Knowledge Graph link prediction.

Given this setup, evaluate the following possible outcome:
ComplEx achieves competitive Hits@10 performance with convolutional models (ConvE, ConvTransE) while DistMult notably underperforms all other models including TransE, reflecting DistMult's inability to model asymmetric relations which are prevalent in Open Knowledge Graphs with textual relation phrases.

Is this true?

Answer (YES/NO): NO